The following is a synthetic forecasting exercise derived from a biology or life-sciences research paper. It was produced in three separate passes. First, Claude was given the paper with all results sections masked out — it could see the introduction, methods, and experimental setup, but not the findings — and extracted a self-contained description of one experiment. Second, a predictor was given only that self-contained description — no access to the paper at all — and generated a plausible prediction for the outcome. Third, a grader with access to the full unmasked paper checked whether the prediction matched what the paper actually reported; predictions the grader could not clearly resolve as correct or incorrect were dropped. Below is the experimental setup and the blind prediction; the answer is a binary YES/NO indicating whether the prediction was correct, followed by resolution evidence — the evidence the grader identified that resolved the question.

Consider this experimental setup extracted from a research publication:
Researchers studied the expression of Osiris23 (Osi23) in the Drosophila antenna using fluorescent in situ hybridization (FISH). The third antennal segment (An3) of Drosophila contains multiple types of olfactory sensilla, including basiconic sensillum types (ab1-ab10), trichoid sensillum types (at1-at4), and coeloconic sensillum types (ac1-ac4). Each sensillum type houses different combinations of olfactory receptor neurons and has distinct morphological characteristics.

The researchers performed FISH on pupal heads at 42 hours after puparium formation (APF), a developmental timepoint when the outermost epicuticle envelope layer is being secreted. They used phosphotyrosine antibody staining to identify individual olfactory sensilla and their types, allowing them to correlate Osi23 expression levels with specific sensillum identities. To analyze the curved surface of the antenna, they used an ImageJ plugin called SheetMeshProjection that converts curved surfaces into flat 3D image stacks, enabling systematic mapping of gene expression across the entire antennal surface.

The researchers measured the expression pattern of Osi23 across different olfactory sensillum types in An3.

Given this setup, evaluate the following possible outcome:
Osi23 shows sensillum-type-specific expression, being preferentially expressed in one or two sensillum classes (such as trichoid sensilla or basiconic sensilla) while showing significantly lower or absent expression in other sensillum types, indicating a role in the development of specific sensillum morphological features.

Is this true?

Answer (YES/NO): YES